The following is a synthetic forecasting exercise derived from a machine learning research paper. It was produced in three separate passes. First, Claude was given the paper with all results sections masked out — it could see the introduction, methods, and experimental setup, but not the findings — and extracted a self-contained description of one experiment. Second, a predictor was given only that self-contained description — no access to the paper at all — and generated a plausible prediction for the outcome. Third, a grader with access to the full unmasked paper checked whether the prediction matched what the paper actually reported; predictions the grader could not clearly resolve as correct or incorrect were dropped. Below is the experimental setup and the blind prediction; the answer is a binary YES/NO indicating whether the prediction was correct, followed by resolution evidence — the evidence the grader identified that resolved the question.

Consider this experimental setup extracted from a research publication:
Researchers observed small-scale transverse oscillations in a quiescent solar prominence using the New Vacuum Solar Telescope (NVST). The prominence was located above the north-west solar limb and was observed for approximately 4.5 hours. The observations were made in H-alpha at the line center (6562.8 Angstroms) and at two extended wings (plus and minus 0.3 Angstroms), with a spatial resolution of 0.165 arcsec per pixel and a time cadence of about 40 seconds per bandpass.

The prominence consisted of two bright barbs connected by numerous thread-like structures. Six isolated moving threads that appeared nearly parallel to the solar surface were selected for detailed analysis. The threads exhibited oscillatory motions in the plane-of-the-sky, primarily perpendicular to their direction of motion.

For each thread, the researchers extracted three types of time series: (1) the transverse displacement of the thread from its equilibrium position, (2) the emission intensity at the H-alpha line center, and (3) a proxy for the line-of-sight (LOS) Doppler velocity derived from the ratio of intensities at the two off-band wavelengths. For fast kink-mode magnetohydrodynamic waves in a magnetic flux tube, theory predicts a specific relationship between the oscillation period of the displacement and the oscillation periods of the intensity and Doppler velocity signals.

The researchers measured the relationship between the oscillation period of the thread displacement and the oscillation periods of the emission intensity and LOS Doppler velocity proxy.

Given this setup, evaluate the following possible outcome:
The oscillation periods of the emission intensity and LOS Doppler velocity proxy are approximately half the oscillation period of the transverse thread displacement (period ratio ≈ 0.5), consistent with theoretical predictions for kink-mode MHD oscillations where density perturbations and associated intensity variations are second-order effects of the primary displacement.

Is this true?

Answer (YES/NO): YES